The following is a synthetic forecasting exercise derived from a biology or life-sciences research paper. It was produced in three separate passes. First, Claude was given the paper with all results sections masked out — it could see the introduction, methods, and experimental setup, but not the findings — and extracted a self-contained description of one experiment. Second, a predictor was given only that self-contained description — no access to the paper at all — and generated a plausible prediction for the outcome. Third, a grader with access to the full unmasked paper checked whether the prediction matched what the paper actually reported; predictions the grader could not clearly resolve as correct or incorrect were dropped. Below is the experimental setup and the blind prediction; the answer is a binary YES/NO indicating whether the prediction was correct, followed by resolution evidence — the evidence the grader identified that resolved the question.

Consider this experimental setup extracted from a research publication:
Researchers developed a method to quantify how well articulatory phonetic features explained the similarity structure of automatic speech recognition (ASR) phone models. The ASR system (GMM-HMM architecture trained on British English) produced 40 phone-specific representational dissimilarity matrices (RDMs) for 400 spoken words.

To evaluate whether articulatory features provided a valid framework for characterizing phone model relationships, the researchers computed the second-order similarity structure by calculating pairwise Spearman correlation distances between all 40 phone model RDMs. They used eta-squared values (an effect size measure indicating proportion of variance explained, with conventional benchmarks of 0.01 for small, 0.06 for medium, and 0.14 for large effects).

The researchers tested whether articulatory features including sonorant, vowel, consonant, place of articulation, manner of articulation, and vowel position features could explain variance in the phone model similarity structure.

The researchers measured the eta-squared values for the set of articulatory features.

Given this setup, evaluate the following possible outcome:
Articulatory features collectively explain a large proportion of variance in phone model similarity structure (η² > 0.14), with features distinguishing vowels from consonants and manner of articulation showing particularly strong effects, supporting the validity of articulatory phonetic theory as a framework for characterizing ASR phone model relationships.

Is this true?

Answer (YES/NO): NO